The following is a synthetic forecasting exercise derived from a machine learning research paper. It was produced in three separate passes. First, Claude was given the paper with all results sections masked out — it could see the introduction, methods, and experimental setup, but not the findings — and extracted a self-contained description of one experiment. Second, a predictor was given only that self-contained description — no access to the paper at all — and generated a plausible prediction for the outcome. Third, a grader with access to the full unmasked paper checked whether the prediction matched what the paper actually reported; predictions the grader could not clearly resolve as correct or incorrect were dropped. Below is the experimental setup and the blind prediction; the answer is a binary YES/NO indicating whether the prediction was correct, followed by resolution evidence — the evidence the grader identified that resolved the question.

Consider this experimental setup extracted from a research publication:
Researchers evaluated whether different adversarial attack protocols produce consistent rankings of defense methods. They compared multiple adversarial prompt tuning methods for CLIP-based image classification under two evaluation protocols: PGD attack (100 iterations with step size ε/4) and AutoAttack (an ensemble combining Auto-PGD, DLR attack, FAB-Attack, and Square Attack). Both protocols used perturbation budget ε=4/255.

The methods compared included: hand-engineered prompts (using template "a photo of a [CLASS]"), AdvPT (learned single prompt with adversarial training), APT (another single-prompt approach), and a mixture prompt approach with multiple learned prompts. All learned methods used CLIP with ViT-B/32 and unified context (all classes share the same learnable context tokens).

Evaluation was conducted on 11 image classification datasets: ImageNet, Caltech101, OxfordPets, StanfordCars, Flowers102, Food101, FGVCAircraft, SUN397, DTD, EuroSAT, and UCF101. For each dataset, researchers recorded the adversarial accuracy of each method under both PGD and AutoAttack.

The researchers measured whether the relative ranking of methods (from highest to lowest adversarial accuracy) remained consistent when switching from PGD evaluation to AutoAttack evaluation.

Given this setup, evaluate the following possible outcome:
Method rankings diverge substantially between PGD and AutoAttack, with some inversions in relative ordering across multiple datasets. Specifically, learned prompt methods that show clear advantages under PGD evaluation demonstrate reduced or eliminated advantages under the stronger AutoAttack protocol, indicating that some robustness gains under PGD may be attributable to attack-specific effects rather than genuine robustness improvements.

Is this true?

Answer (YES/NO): NO